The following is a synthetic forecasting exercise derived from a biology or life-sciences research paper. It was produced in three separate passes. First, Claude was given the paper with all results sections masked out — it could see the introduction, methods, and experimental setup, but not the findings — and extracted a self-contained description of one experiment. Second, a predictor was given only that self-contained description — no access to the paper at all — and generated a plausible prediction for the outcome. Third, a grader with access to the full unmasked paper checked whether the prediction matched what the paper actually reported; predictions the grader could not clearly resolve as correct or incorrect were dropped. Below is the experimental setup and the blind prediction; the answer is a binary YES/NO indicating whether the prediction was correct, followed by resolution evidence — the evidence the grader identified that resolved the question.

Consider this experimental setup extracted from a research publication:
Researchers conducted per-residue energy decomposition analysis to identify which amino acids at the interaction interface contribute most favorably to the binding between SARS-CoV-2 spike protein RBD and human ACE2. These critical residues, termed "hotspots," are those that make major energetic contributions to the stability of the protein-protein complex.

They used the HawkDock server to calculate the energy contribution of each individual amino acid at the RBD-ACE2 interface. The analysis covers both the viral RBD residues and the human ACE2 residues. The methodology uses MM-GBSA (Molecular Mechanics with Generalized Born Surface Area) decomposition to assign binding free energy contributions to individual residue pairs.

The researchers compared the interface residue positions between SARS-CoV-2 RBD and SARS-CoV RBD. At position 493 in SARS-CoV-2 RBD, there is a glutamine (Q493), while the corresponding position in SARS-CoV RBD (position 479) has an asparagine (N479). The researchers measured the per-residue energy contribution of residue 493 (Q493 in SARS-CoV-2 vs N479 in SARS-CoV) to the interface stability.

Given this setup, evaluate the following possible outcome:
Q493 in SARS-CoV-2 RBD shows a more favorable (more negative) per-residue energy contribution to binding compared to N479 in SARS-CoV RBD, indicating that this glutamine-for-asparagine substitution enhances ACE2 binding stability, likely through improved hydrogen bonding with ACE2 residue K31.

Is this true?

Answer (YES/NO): NO